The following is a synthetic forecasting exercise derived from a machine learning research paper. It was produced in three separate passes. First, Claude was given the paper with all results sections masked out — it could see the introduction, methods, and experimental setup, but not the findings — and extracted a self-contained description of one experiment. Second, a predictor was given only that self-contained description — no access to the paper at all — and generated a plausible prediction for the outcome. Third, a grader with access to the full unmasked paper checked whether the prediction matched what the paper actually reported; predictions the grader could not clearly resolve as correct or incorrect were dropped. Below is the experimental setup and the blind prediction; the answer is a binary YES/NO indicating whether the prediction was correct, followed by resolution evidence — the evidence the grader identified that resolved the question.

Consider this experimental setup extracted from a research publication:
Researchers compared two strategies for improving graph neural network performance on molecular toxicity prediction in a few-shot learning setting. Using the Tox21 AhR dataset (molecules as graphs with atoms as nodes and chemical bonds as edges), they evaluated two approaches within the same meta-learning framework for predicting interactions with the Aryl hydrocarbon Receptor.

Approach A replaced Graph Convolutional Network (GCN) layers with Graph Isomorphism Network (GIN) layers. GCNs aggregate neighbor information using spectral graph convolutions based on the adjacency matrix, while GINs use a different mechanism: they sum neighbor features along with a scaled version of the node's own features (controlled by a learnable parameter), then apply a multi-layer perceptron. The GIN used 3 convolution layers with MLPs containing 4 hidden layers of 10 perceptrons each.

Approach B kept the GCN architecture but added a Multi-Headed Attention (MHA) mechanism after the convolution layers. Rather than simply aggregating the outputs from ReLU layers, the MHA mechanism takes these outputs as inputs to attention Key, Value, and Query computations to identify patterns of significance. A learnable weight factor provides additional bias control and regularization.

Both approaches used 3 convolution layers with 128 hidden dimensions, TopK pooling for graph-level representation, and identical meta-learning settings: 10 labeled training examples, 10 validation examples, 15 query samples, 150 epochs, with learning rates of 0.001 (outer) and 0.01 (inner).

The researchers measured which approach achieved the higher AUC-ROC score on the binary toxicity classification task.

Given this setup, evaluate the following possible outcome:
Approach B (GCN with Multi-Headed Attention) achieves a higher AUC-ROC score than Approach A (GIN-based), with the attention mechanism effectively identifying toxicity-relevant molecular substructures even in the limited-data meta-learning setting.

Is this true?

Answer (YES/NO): NO